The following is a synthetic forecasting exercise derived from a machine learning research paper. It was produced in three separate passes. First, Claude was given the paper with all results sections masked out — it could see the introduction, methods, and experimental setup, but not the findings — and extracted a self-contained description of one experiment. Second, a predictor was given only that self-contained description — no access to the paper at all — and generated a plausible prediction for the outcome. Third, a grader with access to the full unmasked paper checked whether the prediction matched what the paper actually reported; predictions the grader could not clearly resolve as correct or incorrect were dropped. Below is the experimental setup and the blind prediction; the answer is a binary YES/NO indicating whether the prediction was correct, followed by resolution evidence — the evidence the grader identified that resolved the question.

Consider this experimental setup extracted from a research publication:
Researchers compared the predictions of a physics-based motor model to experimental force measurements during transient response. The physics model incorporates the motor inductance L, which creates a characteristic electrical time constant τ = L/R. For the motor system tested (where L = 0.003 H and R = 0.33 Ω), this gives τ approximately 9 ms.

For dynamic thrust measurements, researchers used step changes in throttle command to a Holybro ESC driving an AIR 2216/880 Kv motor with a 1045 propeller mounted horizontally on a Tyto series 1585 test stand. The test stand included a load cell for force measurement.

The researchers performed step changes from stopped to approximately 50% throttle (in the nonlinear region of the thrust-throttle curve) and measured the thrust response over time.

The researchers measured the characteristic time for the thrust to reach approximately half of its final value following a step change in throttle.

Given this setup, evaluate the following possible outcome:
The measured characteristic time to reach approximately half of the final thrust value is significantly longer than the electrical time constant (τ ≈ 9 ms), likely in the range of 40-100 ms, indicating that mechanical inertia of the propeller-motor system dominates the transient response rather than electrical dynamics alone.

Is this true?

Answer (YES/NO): NO